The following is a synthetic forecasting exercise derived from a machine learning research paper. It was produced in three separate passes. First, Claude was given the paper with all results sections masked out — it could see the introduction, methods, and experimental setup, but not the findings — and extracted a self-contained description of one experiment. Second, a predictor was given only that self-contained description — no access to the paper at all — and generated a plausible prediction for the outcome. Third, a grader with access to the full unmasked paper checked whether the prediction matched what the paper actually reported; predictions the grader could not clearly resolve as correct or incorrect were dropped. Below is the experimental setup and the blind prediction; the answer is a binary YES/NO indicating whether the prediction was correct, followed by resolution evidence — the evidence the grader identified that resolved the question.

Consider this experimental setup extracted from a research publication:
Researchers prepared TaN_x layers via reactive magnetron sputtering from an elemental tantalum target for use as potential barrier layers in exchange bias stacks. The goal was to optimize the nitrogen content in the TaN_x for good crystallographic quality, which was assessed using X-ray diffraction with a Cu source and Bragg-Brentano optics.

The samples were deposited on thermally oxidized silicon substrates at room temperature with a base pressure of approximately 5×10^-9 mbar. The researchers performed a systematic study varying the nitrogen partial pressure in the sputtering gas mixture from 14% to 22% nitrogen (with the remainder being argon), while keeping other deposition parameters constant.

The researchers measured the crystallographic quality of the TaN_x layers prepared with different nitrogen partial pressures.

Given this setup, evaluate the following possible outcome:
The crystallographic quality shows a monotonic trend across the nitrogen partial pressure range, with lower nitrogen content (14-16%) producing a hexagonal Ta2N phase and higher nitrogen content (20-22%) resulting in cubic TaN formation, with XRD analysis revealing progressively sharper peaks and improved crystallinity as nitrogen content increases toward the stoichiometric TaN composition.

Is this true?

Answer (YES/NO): NO